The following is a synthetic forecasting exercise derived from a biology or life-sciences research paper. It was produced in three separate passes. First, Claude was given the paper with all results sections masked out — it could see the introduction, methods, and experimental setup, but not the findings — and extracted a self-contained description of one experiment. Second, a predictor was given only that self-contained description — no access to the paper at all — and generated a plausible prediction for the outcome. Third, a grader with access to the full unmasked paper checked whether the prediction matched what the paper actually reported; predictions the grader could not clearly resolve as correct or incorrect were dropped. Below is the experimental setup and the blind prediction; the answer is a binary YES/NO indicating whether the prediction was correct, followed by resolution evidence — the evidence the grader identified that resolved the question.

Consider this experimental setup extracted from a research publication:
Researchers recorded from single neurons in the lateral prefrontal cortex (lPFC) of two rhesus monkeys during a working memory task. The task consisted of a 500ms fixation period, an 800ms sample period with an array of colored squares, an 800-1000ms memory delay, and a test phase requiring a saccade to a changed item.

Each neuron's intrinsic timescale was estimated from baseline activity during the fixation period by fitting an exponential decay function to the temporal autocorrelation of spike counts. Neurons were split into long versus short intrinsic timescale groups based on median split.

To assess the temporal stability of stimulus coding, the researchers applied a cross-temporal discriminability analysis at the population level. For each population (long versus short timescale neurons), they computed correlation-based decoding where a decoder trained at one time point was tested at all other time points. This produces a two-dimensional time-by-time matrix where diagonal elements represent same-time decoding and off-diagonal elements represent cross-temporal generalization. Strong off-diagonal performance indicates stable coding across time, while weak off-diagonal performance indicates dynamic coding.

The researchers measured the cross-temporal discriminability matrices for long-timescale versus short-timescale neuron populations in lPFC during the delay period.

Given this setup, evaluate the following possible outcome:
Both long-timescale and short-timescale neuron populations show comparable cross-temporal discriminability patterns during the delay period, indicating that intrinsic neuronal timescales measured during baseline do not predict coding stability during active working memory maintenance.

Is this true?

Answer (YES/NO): NO